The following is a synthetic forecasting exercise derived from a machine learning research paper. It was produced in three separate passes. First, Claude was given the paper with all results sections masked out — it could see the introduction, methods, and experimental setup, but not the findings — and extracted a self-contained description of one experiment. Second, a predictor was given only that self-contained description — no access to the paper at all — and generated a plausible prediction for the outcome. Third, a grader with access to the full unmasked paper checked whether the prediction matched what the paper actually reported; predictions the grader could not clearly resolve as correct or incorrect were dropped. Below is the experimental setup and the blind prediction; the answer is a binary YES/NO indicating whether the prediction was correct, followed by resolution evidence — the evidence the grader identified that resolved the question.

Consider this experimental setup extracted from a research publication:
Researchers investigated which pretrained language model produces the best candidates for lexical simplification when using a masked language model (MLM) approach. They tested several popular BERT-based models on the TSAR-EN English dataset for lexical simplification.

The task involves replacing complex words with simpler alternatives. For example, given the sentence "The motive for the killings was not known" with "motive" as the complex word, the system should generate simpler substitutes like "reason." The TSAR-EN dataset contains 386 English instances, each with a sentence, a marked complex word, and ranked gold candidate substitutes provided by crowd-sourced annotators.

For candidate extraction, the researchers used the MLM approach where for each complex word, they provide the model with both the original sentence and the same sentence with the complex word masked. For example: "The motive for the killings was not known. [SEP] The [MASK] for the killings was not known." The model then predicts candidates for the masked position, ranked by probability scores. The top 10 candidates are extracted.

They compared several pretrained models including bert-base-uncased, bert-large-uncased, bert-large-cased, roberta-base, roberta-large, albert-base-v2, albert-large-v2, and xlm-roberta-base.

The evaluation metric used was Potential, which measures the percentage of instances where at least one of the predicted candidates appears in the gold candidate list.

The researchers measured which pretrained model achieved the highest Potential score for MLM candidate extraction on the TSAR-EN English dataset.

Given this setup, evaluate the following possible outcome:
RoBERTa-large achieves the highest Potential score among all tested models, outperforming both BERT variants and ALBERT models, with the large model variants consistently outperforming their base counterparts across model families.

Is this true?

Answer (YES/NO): NO